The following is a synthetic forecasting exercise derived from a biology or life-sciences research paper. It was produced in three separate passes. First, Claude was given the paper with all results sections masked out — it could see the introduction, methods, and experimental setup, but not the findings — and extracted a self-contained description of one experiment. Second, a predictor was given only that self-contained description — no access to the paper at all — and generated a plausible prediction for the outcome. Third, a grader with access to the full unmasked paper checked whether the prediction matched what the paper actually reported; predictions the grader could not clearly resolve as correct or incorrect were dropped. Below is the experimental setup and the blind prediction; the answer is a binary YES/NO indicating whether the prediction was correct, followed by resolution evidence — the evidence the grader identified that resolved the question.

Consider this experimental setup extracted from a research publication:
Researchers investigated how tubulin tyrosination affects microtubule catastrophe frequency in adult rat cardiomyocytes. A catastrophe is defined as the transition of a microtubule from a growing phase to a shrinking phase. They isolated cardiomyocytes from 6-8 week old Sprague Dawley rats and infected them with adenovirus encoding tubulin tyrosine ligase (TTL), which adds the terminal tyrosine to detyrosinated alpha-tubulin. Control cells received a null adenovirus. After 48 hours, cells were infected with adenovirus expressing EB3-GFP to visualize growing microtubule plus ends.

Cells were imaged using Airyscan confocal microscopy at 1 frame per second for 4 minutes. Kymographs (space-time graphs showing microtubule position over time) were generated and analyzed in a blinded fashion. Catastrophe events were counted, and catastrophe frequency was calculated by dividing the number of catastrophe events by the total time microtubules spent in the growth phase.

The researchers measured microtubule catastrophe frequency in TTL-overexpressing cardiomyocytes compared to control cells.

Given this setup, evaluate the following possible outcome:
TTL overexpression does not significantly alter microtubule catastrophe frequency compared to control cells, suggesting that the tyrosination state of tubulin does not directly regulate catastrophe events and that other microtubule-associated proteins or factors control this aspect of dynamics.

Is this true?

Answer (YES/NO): NO